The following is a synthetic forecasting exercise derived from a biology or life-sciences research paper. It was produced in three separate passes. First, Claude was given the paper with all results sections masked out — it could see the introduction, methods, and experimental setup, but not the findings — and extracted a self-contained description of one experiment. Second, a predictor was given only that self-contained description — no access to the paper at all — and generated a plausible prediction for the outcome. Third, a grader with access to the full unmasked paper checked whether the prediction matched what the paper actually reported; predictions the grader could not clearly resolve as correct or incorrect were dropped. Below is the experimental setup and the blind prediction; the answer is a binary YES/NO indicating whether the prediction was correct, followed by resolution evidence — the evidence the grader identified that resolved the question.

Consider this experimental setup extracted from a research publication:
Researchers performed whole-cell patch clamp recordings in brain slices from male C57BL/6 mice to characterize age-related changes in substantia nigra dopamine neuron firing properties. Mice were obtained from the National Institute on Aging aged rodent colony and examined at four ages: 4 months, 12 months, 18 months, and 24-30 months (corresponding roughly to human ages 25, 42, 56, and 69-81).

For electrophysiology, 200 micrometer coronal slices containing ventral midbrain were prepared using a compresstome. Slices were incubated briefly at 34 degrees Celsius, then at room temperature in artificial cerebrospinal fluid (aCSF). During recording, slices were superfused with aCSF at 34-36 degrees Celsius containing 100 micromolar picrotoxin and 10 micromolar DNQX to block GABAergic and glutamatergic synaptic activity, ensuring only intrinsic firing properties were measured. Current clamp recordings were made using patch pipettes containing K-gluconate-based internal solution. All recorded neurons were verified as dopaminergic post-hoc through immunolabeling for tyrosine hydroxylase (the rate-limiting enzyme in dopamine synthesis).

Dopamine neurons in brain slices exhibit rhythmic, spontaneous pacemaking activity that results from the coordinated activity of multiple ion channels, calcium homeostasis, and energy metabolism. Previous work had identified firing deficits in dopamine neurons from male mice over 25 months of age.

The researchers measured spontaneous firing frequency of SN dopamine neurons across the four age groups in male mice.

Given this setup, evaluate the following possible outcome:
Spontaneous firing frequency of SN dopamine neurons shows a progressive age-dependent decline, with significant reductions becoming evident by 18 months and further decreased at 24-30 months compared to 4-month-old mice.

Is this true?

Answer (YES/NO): NO